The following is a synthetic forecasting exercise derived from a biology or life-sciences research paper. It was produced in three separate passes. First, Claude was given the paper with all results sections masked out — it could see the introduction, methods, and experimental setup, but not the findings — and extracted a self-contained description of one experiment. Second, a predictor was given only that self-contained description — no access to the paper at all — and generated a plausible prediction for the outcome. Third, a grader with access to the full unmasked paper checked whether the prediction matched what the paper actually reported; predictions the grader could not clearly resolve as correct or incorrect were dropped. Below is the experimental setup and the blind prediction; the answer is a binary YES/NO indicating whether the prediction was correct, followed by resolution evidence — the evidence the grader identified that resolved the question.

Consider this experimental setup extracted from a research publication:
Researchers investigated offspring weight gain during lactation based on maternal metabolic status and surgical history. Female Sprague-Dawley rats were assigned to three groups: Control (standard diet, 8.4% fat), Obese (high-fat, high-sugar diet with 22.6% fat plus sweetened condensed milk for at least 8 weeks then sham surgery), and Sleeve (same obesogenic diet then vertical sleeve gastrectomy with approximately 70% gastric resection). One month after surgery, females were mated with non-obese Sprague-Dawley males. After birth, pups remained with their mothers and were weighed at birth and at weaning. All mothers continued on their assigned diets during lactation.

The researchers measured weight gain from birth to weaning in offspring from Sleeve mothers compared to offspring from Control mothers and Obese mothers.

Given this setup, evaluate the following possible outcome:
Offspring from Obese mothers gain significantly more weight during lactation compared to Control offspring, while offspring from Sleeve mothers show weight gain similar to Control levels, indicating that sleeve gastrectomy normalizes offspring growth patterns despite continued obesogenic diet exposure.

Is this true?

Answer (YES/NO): YES